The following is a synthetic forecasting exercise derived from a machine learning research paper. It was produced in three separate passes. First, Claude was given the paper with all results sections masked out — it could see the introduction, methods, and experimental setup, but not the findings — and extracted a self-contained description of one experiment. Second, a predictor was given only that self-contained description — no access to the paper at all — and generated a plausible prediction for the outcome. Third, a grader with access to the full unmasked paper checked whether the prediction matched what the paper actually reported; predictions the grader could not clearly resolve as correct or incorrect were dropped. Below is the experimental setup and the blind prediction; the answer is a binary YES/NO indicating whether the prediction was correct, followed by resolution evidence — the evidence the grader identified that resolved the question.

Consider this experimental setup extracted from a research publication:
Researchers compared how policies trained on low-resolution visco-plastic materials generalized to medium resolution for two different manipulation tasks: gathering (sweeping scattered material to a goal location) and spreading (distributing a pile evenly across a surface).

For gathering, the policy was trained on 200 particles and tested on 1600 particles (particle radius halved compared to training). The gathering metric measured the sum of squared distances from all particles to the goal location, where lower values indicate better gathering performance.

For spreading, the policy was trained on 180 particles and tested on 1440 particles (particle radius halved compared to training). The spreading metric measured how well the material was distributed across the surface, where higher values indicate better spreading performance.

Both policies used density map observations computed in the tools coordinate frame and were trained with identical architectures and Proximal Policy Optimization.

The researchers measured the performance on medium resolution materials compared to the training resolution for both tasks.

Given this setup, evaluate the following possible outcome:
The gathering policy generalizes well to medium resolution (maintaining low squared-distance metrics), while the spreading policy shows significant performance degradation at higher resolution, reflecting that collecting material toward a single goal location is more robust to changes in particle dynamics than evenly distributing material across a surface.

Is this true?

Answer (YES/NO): NO